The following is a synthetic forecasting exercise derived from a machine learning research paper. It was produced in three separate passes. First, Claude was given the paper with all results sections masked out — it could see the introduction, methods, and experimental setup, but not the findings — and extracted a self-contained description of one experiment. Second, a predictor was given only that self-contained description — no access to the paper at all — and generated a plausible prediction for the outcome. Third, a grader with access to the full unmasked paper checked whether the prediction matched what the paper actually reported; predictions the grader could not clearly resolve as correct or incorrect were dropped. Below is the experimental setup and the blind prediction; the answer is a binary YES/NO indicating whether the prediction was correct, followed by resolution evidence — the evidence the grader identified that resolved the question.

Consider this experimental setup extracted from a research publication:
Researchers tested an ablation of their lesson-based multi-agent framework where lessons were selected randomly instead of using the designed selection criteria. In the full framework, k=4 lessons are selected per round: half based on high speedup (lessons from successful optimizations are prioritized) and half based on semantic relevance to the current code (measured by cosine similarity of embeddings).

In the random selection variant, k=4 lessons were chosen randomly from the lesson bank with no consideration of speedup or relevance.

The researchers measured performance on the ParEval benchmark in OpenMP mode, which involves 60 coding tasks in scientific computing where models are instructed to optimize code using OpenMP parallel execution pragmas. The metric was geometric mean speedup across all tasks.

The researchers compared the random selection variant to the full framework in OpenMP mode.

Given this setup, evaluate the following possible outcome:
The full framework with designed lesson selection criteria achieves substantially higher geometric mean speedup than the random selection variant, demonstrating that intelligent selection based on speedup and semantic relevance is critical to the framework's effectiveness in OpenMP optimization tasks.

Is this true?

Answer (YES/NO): NO